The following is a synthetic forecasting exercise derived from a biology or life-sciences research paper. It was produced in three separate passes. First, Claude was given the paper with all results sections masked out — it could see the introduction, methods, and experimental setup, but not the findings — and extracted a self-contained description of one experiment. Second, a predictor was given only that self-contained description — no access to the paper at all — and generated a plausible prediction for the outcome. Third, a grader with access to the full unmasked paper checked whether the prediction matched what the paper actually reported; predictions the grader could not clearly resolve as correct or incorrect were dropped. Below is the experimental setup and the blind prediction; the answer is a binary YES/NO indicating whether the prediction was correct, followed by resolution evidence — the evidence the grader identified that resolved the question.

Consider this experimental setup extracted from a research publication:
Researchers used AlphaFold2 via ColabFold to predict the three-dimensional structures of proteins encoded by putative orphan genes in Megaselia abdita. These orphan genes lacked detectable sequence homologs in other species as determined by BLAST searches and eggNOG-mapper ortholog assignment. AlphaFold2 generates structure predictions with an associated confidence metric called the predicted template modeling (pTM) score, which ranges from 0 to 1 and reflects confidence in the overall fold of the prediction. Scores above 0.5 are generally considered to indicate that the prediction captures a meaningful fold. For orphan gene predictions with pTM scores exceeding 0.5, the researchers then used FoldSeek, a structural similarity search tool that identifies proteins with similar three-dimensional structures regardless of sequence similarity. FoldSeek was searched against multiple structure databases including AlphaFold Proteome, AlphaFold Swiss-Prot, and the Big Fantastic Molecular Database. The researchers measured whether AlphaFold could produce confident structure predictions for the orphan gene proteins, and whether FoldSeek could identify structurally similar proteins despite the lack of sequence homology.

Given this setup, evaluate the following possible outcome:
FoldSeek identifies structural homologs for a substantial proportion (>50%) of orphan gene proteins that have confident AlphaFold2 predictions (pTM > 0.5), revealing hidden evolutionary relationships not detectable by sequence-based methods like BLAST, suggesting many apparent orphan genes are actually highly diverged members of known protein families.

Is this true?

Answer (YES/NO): NO